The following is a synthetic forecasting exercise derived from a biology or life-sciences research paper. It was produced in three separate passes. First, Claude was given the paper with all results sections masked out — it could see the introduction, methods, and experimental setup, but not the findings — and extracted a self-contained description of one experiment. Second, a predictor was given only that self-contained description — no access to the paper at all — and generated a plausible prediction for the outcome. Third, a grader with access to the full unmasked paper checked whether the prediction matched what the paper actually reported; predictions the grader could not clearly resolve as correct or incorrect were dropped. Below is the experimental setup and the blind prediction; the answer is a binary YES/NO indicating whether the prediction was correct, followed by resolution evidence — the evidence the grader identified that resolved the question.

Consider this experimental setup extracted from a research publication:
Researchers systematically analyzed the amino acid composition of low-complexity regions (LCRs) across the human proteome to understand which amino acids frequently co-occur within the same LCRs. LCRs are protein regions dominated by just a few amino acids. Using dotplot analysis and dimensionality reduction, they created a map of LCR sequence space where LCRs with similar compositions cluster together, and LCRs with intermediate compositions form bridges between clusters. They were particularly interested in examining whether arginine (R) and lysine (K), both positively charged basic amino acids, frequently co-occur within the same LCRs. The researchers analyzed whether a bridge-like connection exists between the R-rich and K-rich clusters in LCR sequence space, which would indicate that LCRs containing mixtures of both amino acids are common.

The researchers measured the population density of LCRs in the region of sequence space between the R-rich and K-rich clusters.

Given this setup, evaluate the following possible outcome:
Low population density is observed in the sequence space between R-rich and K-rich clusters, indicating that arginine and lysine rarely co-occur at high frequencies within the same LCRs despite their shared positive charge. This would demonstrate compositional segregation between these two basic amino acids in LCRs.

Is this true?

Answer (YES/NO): YES